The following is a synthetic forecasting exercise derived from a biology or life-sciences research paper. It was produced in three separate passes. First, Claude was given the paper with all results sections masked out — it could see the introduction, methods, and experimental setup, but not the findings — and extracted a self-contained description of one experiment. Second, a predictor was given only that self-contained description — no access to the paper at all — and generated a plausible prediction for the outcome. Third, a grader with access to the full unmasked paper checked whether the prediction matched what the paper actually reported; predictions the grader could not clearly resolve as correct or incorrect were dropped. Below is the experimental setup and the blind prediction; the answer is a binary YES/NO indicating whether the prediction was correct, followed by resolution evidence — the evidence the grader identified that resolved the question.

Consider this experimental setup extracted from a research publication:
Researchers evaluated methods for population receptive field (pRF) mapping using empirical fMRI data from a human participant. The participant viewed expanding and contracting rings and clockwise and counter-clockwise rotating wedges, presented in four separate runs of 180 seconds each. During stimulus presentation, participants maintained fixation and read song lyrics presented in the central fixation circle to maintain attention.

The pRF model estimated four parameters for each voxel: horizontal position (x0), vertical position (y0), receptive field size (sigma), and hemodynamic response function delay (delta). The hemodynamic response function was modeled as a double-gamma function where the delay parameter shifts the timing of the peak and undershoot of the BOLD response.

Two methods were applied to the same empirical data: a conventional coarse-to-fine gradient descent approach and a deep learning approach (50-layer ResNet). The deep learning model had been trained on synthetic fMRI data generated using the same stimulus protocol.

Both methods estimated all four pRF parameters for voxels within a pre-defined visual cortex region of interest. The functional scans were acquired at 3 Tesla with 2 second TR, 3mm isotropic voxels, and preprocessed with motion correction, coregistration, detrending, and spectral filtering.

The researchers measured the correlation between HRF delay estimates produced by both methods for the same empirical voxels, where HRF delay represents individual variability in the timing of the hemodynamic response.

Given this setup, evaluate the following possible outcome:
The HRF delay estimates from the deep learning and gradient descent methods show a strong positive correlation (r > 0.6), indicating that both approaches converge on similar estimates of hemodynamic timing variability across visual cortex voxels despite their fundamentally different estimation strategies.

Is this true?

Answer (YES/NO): YES